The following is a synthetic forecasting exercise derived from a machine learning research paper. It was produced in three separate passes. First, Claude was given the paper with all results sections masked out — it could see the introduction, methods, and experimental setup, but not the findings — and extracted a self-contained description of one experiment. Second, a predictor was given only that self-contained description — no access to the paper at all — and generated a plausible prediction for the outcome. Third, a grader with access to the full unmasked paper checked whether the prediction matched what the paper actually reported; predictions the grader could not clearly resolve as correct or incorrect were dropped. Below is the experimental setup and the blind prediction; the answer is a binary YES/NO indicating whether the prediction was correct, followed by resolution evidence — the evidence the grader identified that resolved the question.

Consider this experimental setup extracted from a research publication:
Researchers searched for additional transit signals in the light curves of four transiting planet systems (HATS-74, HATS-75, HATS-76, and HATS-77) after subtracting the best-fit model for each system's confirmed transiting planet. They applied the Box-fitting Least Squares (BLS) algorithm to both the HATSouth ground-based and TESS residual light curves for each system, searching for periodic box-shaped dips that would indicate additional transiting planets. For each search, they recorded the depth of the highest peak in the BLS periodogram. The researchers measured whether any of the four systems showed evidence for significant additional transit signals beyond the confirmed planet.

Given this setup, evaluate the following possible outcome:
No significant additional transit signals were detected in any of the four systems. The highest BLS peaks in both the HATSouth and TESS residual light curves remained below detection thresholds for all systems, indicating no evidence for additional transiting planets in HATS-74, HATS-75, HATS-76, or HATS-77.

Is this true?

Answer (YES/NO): YES